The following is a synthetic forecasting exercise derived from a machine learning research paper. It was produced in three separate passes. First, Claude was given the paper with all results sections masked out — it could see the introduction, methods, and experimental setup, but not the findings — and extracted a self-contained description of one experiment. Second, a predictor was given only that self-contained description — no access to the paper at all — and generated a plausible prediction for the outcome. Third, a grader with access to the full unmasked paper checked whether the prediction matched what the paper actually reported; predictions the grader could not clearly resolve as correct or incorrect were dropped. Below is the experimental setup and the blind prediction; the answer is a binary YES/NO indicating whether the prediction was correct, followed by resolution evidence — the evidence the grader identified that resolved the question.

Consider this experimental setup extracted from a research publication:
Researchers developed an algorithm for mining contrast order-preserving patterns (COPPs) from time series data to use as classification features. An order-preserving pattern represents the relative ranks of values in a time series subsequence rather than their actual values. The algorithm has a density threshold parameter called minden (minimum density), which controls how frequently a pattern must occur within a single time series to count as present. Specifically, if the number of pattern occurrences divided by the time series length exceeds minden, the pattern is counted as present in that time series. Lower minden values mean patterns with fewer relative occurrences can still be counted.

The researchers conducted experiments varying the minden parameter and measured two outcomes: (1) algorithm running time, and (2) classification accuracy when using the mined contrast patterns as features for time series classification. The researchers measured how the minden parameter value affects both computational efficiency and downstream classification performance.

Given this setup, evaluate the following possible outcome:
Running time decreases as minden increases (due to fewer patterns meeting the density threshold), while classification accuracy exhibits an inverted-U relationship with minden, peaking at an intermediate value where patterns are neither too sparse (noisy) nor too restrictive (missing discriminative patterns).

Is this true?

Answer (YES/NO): NO